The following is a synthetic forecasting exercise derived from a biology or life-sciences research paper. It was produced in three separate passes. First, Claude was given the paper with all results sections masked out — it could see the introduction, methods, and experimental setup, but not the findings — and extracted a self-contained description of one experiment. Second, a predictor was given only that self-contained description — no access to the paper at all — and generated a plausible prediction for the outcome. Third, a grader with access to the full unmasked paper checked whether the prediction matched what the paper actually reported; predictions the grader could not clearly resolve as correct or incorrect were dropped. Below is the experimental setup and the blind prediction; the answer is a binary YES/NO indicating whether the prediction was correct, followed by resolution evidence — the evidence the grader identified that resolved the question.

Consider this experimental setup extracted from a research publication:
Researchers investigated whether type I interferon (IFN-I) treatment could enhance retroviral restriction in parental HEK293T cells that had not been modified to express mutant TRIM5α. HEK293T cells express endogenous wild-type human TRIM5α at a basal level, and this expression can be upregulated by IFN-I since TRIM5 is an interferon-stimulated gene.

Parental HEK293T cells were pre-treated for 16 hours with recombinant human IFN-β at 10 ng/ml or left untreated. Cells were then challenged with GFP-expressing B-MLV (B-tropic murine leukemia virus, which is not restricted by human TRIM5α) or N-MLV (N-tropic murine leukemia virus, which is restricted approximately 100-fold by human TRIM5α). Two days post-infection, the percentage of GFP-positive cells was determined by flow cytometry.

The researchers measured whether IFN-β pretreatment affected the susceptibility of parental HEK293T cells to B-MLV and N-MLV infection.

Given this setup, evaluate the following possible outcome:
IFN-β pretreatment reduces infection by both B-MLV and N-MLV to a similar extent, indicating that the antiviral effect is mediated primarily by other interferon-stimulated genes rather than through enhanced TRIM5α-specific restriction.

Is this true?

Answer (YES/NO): NO